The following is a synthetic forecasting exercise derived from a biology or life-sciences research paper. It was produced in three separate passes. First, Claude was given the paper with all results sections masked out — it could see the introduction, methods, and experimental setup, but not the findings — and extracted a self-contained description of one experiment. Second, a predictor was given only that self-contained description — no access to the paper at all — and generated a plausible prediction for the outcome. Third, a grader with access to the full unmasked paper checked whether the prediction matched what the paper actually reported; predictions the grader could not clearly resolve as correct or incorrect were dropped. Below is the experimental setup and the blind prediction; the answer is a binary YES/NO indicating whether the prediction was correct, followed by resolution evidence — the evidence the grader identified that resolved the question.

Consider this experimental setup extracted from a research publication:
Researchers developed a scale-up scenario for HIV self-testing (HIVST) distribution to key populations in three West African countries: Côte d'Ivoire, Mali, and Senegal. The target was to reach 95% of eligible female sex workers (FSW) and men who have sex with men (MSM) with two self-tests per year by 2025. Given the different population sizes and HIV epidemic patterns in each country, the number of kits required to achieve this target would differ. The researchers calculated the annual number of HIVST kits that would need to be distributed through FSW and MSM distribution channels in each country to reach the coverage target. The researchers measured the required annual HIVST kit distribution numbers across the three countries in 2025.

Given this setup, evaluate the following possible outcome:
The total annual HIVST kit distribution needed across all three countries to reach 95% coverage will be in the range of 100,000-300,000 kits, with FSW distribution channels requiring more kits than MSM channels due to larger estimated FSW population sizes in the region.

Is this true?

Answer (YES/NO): NO